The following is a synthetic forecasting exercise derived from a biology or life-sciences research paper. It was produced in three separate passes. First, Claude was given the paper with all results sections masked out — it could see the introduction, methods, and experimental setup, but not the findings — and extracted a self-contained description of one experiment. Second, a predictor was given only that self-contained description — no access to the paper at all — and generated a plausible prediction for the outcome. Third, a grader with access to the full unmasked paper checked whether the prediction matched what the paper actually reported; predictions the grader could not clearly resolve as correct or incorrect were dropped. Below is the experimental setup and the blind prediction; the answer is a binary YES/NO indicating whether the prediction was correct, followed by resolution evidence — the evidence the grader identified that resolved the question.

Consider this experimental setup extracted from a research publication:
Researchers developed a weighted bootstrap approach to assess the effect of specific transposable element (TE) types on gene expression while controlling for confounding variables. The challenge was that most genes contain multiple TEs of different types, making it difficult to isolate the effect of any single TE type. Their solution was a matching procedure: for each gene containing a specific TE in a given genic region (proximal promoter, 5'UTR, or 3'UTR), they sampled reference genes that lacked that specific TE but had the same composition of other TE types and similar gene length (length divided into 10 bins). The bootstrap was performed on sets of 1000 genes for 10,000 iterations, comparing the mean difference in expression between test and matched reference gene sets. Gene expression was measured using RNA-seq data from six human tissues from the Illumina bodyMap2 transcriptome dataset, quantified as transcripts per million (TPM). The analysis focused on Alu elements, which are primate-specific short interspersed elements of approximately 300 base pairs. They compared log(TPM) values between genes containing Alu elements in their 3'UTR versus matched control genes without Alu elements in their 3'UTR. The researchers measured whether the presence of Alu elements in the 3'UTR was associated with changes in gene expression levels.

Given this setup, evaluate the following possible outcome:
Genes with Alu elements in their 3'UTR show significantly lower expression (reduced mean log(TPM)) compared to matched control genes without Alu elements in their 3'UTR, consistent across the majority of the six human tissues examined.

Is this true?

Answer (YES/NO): NO